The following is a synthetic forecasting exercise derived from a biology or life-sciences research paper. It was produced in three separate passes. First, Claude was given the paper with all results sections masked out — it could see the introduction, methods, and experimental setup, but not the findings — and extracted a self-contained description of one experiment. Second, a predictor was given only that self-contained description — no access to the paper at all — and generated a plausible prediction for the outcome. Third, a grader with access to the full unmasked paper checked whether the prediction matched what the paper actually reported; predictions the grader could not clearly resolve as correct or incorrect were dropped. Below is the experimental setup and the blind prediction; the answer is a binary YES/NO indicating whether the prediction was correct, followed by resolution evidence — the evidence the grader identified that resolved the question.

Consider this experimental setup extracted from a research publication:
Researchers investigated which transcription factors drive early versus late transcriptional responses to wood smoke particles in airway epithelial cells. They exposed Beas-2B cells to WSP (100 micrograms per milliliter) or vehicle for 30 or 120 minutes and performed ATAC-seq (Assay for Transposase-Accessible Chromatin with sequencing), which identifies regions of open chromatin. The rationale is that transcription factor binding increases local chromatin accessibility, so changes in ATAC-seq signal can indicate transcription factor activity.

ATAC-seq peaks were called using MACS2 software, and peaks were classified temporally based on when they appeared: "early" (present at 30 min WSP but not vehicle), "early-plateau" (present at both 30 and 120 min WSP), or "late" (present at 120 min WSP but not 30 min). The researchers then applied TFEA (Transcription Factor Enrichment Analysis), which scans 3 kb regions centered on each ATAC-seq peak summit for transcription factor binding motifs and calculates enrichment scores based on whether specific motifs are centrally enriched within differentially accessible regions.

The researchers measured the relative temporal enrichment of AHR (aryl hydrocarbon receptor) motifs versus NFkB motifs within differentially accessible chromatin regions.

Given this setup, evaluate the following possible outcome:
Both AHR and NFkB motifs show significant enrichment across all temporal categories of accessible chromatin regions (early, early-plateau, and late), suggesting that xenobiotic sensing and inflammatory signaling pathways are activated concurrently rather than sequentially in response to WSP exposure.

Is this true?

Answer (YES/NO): NO